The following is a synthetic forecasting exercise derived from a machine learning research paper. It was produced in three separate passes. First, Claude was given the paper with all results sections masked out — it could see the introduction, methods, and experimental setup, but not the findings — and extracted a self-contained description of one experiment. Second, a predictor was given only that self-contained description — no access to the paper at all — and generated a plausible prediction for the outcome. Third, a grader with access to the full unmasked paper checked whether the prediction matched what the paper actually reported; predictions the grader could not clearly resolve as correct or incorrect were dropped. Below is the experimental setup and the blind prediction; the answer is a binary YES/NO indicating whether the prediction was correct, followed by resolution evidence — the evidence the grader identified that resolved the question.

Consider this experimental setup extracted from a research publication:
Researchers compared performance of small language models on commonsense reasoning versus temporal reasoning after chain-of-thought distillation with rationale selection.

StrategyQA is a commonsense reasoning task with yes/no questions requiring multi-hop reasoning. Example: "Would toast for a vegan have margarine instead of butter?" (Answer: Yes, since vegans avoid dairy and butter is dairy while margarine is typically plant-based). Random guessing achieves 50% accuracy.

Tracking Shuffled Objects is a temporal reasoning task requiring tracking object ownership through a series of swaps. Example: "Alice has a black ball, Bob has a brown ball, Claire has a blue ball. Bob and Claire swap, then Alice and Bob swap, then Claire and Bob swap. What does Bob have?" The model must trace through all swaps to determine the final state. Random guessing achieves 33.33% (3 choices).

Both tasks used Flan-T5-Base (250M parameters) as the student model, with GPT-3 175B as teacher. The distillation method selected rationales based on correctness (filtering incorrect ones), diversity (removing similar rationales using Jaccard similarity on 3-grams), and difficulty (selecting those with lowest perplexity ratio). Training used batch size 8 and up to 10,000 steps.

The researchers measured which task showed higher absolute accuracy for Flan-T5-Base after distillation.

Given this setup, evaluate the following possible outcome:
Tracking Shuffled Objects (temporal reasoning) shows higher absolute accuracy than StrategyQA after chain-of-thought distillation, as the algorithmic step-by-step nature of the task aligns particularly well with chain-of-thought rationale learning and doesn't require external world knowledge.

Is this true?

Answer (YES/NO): YES